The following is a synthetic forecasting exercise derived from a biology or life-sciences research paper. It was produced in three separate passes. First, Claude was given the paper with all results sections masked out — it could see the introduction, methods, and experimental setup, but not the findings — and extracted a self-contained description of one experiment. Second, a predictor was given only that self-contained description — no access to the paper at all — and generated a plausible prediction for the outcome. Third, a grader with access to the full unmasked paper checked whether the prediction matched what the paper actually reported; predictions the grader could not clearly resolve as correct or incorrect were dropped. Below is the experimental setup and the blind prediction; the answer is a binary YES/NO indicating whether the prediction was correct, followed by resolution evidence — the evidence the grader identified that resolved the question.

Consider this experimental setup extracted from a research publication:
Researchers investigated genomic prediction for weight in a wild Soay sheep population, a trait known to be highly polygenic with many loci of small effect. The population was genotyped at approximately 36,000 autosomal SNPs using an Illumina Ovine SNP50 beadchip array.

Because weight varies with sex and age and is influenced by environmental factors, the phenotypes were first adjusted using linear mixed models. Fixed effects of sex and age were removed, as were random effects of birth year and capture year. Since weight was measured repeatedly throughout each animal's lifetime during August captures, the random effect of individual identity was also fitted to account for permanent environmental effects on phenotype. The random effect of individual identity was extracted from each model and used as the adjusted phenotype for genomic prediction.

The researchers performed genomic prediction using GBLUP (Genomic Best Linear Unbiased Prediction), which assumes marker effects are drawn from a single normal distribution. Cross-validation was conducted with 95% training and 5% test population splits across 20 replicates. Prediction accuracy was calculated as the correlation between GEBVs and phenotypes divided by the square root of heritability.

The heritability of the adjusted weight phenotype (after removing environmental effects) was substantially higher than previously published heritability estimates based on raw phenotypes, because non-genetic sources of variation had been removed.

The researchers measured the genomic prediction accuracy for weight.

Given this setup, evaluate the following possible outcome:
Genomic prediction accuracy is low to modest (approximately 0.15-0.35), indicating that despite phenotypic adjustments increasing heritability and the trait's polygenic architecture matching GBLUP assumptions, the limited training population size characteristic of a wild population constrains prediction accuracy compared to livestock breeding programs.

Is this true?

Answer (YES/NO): NO